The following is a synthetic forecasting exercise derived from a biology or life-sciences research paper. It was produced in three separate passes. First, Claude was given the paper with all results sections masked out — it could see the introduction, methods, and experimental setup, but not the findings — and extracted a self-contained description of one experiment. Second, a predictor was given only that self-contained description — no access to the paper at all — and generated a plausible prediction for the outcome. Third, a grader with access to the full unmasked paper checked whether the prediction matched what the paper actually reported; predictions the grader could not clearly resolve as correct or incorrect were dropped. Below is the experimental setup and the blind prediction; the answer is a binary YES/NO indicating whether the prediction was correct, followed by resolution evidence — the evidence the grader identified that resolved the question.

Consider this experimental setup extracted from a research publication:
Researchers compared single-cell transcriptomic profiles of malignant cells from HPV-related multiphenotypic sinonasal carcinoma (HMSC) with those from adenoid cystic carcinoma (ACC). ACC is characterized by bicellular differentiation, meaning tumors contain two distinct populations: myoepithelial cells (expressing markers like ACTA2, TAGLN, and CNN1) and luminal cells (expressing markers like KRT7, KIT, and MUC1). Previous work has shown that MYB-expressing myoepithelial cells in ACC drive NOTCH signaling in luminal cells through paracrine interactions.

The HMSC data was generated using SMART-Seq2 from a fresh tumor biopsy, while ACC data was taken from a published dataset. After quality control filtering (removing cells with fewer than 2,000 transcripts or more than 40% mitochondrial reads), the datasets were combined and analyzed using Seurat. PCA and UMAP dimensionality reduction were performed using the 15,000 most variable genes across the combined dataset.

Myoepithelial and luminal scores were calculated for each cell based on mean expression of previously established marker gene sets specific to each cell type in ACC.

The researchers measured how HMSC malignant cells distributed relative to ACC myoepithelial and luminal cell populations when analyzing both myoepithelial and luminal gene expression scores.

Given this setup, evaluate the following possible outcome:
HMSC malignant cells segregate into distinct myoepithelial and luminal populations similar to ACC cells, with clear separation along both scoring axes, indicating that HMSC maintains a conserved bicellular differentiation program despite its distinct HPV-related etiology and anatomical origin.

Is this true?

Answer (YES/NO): NO